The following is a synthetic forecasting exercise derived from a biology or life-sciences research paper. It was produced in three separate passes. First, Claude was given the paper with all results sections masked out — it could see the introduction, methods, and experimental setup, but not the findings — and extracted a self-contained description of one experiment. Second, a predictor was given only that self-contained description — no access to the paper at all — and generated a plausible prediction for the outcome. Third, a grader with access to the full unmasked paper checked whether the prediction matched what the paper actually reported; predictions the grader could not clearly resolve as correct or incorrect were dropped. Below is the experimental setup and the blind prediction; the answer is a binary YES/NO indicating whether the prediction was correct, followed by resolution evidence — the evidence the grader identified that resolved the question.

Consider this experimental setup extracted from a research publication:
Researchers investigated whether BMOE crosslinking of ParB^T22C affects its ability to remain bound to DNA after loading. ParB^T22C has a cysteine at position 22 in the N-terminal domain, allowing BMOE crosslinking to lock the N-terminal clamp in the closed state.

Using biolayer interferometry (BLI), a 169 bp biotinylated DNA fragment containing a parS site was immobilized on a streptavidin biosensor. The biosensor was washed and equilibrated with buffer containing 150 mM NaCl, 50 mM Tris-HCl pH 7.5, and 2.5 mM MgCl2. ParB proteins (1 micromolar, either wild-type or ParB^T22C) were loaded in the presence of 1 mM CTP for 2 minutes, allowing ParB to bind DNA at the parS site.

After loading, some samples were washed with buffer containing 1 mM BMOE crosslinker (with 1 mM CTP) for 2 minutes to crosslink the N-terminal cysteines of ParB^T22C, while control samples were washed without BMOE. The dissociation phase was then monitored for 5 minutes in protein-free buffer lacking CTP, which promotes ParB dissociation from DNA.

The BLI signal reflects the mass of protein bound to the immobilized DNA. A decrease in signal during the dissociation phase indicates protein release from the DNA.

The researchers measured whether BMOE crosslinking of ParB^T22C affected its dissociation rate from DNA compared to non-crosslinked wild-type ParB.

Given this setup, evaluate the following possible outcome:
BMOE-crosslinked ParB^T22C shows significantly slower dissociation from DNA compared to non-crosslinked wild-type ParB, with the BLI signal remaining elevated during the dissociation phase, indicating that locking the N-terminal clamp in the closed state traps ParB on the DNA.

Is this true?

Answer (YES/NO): YES